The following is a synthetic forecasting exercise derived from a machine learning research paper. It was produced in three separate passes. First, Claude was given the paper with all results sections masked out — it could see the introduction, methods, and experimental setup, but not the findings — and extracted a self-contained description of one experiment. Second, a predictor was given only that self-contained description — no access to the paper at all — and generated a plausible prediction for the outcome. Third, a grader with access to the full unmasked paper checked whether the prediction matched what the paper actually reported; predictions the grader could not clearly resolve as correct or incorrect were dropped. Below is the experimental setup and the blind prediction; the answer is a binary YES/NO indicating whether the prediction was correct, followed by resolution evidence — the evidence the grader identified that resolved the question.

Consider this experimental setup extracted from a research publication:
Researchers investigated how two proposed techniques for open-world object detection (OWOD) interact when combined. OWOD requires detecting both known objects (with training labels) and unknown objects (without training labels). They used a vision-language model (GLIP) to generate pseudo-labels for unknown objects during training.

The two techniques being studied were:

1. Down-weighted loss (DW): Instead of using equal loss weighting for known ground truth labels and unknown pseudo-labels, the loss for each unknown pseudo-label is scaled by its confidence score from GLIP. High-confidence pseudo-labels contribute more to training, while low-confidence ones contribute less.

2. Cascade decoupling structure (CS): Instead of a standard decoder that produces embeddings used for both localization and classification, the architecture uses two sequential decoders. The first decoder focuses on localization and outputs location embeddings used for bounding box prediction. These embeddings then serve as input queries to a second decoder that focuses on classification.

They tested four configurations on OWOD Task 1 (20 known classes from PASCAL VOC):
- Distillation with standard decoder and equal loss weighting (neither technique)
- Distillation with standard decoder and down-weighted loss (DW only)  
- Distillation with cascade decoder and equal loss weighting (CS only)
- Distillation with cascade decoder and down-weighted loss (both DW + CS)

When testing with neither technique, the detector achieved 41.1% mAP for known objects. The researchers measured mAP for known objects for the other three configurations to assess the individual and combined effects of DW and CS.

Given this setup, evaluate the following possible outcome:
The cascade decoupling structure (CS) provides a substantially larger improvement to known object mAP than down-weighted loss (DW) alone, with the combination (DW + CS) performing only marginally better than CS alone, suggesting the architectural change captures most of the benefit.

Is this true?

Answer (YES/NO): NO